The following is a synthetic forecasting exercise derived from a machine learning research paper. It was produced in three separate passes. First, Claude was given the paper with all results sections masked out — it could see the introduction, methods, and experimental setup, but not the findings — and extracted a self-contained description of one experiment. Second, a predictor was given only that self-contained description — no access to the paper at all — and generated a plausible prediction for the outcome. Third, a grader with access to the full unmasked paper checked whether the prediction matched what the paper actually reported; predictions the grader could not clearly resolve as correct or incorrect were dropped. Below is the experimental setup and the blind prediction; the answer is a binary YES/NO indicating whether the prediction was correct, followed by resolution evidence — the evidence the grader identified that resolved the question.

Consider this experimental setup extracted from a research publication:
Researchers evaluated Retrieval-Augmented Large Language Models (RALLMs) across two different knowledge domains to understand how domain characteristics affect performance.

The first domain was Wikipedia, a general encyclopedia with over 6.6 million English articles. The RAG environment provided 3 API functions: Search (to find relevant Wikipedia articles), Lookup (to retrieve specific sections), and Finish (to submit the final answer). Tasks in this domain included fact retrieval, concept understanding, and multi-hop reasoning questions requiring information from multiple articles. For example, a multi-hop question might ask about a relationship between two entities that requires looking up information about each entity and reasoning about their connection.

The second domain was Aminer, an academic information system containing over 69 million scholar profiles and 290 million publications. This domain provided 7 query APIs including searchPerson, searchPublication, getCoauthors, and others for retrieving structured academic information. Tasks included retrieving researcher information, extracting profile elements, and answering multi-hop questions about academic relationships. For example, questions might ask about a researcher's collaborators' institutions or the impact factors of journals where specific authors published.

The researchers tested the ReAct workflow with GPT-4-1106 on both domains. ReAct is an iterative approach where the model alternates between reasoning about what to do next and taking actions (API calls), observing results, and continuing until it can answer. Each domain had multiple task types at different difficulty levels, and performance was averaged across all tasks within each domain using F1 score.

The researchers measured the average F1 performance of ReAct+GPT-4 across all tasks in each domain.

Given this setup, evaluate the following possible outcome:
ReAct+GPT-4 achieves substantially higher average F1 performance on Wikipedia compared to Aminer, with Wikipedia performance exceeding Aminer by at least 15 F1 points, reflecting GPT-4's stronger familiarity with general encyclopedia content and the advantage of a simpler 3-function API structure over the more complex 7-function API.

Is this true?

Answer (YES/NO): NO